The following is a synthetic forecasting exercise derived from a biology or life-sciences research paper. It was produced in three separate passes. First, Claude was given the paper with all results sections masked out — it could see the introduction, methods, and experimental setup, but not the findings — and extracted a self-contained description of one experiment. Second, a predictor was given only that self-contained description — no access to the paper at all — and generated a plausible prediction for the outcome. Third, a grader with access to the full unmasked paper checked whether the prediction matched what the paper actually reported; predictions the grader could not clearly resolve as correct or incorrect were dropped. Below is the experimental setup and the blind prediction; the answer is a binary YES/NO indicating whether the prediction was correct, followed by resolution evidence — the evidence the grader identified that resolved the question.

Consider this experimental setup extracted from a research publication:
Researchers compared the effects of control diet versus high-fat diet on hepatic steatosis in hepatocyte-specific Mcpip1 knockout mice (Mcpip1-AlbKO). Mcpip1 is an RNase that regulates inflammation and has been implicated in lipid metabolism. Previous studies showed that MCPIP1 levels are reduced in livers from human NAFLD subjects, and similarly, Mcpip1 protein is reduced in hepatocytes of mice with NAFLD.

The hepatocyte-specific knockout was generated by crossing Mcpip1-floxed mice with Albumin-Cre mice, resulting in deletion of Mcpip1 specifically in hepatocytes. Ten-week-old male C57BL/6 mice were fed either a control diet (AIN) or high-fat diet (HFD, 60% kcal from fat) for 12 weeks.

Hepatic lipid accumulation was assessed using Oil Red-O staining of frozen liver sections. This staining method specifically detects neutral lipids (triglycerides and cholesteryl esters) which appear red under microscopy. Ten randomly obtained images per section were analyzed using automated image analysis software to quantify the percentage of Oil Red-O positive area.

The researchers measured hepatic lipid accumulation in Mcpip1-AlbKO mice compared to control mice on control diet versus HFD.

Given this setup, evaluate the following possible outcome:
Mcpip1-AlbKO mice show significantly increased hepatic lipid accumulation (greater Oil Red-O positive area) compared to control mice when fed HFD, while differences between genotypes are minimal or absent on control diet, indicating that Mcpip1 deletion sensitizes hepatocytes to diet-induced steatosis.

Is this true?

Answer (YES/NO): NO